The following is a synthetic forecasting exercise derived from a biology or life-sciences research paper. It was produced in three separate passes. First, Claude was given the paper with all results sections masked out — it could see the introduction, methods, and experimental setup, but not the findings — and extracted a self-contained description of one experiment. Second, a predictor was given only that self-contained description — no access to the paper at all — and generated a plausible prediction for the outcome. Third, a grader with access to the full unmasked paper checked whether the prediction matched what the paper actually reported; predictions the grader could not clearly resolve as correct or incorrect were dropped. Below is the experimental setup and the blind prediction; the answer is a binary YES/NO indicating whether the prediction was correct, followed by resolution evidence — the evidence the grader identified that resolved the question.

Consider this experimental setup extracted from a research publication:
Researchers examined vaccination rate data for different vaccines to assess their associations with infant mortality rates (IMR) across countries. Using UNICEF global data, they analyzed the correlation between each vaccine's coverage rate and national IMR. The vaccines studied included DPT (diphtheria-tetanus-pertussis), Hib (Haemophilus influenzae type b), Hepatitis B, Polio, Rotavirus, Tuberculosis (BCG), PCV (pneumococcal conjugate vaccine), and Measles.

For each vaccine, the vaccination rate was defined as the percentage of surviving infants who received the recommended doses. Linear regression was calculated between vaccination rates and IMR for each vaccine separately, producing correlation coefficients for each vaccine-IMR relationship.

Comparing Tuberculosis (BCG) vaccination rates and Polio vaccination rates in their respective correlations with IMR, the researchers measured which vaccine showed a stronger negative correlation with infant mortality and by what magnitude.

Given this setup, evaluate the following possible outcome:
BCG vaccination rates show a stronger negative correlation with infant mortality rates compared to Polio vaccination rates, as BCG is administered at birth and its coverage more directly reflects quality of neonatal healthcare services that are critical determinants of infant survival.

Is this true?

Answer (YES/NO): NO